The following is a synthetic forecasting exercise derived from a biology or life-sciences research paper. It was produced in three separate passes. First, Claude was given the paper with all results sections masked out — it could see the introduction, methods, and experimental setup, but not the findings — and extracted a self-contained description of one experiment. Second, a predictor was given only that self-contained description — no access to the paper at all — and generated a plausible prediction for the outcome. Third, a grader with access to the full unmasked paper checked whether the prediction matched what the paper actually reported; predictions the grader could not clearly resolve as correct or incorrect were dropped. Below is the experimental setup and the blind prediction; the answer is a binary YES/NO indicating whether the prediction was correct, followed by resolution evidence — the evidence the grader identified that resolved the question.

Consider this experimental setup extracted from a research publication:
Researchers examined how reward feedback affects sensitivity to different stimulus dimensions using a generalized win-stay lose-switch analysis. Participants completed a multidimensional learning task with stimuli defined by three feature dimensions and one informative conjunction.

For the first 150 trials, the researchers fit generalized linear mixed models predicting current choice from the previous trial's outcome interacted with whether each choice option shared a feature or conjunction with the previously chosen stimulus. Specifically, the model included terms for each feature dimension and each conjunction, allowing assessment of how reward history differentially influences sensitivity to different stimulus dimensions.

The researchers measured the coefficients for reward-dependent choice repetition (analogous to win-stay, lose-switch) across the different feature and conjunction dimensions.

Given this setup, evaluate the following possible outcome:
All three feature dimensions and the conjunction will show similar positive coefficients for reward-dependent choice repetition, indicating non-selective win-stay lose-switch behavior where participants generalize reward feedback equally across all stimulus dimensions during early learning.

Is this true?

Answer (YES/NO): NO